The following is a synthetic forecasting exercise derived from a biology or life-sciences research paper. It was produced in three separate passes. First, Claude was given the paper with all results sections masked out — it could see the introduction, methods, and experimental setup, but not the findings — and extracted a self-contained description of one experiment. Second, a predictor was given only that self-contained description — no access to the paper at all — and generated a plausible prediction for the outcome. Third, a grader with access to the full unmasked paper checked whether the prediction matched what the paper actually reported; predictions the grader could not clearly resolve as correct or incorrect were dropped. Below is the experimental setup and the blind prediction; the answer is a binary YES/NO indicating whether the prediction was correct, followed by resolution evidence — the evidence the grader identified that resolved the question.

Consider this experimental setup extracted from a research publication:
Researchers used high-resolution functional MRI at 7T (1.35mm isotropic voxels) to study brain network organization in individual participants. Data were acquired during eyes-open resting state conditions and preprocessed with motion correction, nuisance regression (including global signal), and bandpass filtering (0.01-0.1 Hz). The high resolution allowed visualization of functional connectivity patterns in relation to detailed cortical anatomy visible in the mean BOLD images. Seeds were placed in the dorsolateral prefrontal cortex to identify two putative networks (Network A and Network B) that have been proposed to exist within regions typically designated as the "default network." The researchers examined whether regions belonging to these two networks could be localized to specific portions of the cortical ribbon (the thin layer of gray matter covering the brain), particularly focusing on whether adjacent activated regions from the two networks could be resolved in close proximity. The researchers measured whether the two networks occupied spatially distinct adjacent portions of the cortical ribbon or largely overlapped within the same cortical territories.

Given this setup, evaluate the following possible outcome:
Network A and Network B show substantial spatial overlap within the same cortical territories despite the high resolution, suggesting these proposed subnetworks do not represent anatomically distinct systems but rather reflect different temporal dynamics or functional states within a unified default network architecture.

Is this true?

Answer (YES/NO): NO